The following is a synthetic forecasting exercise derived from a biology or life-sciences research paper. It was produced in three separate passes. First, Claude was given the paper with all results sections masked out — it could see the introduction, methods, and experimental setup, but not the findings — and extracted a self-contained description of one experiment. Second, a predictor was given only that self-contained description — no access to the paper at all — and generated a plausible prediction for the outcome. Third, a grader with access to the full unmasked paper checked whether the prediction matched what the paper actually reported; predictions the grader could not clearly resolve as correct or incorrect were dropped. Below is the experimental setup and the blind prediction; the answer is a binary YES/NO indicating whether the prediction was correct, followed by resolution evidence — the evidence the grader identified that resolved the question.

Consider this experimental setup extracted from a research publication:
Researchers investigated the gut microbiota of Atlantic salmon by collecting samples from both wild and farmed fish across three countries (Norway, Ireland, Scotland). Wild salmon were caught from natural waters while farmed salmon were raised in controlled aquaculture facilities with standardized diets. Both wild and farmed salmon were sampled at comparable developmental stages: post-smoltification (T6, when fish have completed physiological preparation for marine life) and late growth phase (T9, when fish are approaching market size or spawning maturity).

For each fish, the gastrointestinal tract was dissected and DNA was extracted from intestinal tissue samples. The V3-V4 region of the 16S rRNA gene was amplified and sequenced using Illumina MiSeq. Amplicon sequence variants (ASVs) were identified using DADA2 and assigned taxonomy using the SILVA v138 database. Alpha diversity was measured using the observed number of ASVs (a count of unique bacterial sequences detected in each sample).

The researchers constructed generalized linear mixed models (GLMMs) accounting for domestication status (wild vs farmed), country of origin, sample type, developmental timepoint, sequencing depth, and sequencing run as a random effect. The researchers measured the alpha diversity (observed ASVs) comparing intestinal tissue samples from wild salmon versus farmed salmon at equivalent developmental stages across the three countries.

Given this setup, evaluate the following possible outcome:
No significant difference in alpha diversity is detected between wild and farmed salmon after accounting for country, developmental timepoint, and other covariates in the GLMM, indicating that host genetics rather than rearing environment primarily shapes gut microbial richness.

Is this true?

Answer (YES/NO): NO